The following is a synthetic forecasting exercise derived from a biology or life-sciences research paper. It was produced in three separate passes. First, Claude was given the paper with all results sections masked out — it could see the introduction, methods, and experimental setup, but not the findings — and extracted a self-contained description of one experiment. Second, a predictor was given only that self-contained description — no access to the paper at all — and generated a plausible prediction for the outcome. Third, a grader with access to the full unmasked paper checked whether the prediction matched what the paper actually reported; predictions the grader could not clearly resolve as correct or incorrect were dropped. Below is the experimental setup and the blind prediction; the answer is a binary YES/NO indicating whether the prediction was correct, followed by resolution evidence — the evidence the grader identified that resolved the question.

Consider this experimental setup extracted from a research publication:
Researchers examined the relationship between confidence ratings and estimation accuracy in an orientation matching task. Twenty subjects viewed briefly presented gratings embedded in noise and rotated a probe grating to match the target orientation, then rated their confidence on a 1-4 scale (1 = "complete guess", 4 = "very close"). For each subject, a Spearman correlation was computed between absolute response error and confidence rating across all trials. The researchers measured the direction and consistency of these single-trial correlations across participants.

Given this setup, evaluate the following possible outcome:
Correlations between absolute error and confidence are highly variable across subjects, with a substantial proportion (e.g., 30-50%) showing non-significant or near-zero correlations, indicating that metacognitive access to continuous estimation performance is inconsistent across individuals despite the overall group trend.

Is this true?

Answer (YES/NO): NO